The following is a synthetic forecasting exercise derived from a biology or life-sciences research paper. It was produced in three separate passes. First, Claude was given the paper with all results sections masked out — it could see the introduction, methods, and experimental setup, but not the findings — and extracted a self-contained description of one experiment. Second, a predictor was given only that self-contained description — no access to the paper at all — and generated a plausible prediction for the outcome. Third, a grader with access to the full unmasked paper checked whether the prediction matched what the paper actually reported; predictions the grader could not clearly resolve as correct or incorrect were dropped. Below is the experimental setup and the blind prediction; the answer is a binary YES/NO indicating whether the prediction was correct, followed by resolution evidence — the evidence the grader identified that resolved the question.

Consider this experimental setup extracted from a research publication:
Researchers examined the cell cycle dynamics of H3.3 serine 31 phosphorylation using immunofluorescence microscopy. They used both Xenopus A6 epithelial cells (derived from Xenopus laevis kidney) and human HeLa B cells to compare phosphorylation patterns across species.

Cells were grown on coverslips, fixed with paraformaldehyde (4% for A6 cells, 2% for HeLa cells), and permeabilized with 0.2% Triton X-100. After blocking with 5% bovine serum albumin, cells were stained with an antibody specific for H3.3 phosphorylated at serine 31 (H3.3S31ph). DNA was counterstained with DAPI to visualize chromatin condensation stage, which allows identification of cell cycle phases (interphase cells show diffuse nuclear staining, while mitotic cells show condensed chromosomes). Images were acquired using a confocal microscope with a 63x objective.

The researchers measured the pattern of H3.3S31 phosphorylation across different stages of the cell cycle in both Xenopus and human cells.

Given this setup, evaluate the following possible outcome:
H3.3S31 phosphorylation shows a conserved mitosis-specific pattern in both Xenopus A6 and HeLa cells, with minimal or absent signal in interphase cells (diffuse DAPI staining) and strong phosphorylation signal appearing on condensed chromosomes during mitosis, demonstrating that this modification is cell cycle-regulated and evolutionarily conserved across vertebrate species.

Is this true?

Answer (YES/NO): YES